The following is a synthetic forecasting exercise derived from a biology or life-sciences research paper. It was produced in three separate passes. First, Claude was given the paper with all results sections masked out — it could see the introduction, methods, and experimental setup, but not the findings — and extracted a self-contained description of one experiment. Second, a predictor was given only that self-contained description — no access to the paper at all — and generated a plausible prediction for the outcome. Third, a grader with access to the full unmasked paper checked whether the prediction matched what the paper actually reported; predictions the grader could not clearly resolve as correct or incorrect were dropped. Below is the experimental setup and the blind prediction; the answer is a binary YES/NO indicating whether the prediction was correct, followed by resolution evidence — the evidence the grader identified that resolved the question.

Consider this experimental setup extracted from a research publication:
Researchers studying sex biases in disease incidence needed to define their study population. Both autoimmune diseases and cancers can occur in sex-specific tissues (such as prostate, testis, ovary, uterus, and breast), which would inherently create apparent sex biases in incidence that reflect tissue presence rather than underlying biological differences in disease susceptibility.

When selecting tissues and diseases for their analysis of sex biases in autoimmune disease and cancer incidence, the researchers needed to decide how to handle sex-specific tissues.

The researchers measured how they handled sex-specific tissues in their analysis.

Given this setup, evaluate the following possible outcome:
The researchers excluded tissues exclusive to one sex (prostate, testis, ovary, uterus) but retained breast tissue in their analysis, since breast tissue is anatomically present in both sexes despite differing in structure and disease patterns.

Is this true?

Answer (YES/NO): NO